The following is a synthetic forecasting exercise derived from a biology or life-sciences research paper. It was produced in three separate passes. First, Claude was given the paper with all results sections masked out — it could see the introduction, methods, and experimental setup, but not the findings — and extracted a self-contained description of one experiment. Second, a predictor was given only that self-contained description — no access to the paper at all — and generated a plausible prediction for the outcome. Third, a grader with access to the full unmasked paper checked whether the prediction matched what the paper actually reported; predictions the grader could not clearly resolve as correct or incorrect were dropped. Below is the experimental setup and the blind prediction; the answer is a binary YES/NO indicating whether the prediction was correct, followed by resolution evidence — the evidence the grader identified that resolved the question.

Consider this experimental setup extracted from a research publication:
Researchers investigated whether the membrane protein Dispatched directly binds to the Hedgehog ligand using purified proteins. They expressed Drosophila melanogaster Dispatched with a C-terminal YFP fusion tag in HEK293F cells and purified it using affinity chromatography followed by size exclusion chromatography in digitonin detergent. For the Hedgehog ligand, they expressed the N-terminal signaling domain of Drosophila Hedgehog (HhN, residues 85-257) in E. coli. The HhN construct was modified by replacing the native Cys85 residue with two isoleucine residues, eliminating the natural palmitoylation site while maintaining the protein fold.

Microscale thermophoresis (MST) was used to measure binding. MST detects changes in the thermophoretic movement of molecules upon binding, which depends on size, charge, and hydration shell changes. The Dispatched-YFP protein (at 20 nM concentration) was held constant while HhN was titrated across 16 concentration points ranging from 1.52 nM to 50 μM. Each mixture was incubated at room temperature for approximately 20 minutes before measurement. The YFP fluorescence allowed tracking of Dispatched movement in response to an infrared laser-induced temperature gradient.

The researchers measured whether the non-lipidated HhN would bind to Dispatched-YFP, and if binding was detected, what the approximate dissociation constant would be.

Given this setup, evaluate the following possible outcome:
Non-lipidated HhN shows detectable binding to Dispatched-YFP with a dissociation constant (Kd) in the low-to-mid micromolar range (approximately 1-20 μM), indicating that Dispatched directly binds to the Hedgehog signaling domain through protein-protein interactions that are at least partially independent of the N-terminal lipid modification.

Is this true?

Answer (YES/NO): YES